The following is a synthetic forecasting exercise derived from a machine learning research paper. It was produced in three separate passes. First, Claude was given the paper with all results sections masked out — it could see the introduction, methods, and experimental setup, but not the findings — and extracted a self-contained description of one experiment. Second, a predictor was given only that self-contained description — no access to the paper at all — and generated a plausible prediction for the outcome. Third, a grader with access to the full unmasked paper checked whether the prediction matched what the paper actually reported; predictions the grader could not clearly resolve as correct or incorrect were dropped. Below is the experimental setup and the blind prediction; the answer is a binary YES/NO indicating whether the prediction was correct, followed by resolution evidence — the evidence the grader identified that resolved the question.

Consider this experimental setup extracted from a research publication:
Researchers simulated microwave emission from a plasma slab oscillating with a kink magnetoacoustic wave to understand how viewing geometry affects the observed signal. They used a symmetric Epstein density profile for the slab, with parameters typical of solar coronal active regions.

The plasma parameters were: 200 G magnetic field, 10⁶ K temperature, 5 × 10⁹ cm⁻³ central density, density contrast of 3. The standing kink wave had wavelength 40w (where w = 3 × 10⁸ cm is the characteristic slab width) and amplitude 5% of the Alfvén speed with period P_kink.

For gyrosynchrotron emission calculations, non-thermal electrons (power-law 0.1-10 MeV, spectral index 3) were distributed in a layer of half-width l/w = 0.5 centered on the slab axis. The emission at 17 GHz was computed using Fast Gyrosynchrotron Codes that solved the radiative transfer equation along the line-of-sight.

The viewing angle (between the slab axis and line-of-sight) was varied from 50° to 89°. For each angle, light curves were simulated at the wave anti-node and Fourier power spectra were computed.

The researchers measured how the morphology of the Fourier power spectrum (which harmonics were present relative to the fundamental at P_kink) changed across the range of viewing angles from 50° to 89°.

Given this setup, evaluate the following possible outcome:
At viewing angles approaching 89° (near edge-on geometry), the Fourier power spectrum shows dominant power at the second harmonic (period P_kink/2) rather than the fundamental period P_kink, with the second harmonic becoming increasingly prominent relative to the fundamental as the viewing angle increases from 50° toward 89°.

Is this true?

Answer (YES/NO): NO